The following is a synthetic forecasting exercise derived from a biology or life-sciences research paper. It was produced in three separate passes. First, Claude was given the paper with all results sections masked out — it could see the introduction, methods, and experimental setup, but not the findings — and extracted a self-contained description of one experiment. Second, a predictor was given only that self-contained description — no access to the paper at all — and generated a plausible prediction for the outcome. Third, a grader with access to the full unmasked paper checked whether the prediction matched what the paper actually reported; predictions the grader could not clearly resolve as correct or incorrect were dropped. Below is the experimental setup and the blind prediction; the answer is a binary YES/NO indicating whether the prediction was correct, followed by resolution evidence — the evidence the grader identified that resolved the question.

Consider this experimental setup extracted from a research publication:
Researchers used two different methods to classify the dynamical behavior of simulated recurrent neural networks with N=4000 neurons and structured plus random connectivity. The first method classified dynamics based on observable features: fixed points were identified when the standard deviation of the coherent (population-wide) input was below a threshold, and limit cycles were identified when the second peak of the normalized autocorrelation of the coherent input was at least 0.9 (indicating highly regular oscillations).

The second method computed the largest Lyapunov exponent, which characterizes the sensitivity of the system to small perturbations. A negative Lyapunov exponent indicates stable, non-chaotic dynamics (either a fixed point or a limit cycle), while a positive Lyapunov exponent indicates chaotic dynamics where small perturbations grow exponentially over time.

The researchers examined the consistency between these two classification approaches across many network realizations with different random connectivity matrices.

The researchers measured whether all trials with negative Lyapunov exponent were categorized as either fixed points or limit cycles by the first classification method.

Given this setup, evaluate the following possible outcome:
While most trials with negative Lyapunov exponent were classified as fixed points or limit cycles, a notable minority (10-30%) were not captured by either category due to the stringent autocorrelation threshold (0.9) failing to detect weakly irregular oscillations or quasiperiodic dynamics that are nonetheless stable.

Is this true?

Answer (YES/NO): NO